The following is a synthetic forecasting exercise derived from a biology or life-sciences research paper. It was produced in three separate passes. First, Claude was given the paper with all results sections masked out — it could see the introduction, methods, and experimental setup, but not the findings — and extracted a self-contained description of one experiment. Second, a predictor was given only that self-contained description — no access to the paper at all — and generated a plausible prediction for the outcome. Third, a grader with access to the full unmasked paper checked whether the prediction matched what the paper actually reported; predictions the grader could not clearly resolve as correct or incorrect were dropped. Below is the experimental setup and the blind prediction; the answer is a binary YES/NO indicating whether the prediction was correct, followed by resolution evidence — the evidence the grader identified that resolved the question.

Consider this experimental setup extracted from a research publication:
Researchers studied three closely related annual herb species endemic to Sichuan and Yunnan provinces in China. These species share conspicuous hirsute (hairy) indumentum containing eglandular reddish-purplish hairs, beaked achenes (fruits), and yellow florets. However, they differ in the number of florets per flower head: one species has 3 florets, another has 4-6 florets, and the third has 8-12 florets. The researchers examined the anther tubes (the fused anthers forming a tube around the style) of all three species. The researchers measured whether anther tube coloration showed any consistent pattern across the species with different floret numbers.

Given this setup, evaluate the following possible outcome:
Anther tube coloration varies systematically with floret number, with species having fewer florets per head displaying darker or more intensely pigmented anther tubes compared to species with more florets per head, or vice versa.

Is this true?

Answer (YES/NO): YES